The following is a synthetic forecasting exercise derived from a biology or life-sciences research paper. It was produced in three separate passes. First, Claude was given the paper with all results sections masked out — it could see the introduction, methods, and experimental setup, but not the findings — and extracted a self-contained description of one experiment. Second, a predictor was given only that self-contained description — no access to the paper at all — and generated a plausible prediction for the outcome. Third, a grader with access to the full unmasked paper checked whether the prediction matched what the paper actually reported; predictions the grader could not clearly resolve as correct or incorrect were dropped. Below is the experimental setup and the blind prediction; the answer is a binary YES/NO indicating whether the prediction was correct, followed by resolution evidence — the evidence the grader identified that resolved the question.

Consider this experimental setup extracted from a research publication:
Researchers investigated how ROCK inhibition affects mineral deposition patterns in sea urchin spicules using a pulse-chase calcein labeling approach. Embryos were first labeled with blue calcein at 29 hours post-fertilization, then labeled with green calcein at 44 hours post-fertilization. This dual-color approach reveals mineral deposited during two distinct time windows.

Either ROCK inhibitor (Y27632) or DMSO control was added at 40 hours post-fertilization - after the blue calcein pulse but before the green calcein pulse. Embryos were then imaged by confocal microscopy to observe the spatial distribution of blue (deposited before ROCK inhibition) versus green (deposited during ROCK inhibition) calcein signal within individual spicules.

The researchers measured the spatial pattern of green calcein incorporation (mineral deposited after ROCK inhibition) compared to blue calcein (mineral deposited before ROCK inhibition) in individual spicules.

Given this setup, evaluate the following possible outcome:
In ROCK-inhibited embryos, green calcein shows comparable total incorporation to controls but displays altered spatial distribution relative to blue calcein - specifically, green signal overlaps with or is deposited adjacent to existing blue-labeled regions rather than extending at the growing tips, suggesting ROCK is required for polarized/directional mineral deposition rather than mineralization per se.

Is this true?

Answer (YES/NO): NO